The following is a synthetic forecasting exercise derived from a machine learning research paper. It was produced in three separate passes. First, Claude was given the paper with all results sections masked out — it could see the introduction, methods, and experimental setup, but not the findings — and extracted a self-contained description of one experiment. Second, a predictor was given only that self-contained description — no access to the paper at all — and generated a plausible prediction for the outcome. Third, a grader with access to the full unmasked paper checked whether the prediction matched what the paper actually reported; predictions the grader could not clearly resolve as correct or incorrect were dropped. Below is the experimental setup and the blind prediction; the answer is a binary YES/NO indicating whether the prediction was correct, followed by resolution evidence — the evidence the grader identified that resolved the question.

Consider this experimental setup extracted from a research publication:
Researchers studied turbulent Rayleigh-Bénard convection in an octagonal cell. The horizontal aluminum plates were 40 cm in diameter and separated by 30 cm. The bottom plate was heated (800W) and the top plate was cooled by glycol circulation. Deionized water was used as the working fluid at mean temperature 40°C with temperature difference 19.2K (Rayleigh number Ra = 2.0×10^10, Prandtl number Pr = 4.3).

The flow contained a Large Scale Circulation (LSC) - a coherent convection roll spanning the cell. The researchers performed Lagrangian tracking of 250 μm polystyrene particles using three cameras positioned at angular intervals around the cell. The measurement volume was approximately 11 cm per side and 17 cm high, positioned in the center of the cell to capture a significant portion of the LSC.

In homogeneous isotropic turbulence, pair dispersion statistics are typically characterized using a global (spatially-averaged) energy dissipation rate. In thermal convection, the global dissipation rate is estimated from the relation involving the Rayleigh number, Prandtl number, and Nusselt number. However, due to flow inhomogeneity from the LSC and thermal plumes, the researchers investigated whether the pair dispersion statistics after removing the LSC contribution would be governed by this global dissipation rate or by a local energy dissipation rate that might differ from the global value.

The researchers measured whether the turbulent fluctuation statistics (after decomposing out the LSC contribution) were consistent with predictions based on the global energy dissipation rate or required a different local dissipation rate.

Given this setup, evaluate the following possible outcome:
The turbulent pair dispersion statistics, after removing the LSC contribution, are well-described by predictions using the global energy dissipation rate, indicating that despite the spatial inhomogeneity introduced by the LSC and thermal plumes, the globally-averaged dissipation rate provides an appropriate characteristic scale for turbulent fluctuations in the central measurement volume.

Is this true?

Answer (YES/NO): NO